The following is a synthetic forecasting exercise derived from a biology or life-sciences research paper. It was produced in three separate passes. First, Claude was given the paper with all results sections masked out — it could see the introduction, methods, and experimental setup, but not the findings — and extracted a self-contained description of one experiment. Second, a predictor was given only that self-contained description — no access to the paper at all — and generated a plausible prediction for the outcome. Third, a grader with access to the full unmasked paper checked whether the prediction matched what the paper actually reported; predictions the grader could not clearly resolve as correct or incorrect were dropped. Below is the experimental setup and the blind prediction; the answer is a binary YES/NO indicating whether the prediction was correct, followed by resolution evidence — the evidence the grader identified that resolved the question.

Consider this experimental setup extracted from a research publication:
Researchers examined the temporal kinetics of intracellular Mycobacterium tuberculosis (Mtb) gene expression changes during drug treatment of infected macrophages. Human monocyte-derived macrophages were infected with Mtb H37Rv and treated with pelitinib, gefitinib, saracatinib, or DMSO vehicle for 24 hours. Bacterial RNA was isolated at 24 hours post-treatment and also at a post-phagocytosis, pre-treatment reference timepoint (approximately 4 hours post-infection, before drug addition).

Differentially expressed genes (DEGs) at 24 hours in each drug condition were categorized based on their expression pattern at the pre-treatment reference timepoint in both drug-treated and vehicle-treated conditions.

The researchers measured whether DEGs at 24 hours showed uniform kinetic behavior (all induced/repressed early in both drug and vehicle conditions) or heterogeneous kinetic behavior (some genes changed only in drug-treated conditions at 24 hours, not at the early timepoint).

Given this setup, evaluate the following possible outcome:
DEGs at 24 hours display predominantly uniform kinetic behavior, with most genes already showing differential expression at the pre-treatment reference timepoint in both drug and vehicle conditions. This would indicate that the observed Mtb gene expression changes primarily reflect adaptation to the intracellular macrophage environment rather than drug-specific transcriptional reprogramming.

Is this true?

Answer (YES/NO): NO